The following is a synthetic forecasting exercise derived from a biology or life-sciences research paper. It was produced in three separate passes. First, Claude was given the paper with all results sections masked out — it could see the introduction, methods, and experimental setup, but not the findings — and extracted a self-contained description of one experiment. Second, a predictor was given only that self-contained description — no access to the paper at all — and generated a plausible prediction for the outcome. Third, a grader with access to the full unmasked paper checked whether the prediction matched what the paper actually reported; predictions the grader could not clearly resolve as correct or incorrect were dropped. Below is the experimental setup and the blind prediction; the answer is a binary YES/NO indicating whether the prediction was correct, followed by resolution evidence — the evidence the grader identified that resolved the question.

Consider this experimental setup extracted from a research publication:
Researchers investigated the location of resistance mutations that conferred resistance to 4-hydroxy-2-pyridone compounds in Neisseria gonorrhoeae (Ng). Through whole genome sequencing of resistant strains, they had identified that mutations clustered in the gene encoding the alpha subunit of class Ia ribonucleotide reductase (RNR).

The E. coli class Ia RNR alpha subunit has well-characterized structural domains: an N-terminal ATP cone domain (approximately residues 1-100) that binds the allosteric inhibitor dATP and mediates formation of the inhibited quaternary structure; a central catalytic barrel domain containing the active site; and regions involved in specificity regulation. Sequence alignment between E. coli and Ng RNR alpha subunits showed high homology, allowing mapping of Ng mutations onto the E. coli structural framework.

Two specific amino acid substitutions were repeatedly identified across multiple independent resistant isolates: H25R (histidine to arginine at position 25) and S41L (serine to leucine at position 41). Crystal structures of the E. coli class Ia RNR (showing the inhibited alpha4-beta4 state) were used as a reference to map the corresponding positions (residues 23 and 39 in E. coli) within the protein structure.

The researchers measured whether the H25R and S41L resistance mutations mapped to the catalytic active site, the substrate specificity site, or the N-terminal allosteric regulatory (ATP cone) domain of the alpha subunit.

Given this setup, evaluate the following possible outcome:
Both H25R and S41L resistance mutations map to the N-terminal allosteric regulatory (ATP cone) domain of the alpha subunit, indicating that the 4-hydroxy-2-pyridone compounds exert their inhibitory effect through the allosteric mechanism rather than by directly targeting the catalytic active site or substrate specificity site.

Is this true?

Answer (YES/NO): YES